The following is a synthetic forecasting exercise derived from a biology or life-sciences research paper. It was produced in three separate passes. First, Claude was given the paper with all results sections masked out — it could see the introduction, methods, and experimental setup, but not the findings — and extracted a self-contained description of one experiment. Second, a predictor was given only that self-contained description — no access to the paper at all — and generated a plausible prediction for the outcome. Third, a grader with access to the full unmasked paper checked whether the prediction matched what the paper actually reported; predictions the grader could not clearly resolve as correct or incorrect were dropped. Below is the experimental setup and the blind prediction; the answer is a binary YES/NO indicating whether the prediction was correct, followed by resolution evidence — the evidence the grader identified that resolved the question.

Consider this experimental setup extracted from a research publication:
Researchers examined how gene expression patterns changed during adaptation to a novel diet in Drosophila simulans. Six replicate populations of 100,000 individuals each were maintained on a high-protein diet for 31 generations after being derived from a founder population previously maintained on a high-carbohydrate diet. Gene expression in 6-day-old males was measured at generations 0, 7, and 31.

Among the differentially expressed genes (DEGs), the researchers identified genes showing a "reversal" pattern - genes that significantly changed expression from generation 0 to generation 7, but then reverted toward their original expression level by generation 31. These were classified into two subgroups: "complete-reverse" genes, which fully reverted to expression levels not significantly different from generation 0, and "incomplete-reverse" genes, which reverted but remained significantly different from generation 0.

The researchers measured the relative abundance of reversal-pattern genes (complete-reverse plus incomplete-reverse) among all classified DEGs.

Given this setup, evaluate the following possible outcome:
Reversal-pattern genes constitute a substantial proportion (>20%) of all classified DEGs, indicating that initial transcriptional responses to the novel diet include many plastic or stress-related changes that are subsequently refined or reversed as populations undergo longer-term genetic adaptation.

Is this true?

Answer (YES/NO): NO